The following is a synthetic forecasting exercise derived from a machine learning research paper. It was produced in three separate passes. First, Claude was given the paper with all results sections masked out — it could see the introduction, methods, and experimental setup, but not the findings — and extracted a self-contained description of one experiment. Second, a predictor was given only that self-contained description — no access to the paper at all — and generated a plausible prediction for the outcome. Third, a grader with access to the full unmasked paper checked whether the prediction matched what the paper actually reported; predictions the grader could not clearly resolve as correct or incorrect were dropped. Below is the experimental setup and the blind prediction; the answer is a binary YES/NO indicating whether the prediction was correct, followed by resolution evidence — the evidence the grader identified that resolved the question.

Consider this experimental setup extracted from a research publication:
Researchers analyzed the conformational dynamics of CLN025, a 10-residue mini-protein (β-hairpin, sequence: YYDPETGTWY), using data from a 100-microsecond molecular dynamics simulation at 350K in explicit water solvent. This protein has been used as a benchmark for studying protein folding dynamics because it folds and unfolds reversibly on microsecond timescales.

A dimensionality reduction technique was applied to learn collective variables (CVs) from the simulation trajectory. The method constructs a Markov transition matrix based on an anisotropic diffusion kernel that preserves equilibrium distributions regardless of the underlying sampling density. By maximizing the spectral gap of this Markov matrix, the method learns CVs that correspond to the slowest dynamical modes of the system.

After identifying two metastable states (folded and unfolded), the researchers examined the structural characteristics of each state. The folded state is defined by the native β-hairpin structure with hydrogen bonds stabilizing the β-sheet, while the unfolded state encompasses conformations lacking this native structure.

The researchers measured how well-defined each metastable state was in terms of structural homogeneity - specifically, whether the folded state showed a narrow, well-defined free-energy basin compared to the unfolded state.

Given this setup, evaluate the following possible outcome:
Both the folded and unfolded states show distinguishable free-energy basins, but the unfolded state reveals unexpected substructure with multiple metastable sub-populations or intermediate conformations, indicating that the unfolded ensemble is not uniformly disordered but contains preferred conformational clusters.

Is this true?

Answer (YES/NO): NO